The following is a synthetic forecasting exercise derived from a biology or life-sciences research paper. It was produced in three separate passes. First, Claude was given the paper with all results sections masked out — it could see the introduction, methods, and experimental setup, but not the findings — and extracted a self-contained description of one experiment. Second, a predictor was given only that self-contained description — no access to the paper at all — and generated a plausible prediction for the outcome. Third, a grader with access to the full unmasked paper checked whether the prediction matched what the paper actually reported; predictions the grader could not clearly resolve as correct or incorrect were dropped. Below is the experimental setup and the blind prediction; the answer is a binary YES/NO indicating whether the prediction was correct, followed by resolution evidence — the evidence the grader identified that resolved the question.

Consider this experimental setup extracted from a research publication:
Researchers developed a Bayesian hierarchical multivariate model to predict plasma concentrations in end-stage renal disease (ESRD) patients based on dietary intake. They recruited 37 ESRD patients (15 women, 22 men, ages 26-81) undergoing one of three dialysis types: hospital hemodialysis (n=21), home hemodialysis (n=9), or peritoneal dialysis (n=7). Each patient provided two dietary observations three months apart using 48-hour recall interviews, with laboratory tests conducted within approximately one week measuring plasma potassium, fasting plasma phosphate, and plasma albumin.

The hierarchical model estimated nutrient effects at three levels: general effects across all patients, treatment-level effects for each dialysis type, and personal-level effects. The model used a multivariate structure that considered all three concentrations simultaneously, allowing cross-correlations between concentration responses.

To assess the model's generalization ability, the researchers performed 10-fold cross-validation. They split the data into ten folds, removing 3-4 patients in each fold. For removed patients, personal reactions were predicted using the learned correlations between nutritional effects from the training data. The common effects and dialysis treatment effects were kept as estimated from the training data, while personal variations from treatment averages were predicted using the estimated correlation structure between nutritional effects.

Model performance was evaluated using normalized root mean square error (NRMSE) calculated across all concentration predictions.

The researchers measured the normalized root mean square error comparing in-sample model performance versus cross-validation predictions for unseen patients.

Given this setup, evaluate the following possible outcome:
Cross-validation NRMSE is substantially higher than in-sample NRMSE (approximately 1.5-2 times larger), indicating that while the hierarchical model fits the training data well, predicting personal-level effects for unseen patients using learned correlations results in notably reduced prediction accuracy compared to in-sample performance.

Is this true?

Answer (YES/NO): NO